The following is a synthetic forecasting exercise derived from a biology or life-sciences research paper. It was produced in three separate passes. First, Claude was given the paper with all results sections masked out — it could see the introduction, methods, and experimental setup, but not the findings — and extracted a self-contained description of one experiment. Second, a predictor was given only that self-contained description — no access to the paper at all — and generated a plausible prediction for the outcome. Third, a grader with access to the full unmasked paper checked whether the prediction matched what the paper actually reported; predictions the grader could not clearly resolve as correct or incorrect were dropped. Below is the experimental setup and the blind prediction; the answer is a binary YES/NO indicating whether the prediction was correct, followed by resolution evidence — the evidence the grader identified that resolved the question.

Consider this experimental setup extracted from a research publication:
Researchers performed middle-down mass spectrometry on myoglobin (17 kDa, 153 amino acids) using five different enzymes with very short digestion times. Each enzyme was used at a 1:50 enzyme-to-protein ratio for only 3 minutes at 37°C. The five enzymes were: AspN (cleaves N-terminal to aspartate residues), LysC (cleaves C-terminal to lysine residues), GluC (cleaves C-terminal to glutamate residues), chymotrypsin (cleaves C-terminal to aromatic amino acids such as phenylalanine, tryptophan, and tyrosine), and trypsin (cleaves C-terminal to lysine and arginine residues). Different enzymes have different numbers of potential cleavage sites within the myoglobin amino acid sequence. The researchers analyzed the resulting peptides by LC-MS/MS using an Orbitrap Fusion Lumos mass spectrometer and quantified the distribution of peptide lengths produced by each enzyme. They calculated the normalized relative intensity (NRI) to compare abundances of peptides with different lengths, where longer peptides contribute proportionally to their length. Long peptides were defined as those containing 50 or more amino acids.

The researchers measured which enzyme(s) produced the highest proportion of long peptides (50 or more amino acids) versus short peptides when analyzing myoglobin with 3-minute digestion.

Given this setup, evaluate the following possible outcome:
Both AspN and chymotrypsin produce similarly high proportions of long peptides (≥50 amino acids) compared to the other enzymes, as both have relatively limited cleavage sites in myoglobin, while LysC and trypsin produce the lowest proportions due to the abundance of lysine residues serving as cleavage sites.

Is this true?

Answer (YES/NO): NO